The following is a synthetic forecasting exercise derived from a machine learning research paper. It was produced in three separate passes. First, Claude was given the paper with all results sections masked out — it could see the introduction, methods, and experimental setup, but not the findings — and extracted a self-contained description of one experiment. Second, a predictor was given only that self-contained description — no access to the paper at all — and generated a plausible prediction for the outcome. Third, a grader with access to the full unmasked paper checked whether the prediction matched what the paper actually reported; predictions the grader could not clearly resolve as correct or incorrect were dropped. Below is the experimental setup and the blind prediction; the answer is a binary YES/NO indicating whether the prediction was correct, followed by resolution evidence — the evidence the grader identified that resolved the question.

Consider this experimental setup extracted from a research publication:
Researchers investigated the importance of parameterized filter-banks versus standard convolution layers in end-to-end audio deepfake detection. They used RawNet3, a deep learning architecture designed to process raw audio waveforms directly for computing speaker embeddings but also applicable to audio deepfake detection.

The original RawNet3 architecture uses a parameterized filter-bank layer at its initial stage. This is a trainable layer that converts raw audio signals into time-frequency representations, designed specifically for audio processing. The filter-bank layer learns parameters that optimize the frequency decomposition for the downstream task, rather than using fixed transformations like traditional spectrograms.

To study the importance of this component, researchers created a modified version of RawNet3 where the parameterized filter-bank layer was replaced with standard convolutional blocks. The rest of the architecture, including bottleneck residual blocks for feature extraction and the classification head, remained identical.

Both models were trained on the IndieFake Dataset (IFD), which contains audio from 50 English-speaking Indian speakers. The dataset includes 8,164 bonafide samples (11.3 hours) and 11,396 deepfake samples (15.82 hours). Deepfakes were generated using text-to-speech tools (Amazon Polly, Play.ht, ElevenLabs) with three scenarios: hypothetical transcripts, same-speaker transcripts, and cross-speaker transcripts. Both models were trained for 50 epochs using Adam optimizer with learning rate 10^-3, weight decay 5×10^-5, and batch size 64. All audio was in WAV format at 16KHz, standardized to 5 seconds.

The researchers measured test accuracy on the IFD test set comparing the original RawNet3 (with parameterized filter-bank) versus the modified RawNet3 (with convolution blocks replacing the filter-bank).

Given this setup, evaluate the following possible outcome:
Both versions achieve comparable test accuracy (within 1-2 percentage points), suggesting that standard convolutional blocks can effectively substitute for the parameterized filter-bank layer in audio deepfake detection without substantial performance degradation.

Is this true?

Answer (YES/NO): NO